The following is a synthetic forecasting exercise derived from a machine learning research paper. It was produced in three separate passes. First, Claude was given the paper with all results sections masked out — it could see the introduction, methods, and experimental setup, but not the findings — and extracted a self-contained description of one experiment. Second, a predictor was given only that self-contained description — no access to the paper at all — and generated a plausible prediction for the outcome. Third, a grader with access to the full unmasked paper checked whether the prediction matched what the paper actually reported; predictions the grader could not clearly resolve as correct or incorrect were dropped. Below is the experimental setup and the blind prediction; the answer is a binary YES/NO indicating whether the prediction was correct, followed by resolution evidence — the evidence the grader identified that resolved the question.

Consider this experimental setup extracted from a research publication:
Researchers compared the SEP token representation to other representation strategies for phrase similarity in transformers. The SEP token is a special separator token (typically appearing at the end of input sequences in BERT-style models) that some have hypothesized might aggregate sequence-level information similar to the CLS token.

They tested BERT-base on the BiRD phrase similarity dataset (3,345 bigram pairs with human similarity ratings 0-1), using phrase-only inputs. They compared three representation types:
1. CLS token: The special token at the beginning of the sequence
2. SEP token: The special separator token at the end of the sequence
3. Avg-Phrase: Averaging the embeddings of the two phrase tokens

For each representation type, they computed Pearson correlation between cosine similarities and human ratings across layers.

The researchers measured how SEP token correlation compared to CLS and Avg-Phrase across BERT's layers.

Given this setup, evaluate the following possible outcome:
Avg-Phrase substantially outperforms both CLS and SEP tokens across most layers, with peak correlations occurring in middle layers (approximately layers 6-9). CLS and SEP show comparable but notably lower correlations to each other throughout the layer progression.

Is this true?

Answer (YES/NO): NO